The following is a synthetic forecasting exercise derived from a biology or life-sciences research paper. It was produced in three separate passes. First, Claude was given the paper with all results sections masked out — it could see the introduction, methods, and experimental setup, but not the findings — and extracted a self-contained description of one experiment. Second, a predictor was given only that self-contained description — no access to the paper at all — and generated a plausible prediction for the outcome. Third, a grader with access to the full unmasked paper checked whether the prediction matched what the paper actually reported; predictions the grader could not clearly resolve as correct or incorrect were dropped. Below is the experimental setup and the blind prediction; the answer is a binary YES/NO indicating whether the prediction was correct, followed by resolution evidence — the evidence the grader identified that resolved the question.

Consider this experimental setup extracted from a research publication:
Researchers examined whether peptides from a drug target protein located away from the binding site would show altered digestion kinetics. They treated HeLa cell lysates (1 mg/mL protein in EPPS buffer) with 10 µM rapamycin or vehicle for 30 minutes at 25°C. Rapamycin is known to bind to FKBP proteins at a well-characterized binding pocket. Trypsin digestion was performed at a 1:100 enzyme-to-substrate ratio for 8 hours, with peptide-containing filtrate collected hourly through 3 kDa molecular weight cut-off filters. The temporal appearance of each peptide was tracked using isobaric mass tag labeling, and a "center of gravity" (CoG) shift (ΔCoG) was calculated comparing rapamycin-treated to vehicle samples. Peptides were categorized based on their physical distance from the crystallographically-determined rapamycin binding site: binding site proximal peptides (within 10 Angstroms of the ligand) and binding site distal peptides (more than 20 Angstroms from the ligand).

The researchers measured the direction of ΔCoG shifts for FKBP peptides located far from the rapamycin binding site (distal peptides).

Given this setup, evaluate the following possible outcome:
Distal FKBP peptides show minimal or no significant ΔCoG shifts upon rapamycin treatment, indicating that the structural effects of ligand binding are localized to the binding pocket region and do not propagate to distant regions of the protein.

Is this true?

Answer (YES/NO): NO